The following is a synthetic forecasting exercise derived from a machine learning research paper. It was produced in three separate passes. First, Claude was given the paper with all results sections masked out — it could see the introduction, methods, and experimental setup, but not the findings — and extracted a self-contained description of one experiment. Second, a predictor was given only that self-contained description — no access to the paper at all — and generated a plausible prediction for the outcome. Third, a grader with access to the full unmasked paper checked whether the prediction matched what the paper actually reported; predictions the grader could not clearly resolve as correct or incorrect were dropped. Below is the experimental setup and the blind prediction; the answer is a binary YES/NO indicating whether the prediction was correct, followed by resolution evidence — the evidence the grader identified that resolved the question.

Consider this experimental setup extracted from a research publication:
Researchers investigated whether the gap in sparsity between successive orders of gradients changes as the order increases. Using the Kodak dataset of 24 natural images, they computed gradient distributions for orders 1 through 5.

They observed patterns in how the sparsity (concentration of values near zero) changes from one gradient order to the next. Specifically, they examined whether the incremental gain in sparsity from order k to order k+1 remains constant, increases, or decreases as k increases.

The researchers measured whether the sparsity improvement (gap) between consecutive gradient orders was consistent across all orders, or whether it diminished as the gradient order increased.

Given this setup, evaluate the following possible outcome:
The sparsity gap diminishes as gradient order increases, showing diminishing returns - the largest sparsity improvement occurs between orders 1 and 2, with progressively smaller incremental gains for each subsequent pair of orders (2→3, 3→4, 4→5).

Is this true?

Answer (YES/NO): YES